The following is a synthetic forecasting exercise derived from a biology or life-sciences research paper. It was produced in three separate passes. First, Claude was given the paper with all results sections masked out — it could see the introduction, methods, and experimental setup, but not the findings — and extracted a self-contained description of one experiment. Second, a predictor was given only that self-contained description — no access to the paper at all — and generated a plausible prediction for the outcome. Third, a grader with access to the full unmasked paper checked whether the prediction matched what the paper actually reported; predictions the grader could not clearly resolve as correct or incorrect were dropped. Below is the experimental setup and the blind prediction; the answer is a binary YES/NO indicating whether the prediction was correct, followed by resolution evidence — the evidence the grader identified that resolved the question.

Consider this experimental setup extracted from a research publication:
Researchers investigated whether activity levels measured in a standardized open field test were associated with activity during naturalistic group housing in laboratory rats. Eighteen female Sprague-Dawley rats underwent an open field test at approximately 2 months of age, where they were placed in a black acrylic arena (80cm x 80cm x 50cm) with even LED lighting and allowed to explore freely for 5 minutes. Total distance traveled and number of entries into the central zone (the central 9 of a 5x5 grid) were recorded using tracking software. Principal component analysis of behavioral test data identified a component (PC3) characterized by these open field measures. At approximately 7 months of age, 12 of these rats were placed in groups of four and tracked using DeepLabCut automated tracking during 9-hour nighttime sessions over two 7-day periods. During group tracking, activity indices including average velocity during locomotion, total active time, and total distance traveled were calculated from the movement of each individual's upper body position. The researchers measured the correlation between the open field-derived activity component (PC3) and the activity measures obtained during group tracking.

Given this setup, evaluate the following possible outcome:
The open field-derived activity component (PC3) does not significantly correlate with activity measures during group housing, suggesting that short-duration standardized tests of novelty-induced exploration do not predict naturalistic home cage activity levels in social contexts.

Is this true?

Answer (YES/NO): NO